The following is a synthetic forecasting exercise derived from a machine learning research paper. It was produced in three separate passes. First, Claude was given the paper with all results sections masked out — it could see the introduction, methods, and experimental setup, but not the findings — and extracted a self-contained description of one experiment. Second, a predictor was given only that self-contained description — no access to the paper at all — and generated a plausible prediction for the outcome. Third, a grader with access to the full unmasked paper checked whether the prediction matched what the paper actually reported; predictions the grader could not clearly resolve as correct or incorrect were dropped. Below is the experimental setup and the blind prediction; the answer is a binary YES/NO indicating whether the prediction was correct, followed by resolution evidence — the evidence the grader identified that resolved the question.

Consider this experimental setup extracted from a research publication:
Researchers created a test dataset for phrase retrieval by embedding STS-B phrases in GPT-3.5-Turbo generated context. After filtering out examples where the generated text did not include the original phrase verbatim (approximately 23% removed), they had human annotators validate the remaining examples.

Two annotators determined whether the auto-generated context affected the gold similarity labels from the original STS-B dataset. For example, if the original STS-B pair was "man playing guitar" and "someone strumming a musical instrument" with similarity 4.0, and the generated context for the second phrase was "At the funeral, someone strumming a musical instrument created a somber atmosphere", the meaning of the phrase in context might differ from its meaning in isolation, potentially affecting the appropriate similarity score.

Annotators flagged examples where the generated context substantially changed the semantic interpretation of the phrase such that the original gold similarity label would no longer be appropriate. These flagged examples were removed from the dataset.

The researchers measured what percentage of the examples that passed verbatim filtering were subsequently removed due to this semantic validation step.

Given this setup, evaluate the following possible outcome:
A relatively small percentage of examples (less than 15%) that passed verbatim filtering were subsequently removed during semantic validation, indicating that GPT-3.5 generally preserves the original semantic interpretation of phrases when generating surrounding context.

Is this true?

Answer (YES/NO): YES